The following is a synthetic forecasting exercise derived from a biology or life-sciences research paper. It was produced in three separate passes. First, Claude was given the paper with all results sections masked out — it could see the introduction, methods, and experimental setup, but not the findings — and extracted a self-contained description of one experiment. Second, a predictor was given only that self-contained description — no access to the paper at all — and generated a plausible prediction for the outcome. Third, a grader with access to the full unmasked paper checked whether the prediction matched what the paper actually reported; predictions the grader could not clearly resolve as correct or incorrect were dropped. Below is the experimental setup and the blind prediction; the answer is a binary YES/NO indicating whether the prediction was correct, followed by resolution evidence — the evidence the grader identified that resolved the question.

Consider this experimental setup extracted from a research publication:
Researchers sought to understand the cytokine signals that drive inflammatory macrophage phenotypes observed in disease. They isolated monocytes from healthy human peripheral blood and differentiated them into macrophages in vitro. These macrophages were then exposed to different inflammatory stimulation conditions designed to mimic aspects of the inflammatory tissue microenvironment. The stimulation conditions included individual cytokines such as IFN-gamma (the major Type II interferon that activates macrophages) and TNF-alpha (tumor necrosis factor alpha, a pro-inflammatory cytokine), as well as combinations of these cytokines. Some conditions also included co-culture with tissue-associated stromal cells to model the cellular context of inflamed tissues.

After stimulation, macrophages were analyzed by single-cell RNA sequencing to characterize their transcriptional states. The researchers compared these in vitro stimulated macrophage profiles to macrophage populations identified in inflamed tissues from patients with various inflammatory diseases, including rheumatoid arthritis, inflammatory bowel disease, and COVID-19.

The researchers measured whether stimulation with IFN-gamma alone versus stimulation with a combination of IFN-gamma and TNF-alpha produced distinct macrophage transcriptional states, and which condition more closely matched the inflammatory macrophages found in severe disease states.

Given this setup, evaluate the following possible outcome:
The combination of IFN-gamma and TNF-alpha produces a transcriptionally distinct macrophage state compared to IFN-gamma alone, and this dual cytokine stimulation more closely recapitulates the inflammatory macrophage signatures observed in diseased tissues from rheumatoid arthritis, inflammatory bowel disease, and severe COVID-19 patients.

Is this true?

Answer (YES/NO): YES